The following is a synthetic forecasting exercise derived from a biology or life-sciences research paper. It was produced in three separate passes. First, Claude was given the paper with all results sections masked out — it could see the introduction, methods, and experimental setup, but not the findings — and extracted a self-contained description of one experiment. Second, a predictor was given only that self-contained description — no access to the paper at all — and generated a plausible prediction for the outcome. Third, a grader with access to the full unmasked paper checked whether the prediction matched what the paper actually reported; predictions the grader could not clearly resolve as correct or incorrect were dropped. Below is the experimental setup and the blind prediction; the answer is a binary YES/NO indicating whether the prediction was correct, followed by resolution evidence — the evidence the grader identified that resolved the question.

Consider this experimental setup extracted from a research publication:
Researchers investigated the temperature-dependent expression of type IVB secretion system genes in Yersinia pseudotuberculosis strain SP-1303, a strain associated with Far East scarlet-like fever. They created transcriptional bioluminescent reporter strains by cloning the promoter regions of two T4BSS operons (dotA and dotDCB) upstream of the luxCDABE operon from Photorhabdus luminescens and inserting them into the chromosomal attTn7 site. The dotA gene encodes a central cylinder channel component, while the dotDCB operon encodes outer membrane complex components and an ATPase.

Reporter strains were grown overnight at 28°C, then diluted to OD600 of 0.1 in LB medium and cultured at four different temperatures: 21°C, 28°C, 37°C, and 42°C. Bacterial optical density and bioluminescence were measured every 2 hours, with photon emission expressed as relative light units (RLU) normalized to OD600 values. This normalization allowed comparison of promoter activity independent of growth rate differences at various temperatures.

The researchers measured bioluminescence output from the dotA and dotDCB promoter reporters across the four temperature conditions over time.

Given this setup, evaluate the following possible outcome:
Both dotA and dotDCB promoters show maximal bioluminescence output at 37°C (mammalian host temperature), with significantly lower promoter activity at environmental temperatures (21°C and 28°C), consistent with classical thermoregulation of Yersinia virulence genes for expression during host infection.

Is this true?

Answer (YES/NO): NO